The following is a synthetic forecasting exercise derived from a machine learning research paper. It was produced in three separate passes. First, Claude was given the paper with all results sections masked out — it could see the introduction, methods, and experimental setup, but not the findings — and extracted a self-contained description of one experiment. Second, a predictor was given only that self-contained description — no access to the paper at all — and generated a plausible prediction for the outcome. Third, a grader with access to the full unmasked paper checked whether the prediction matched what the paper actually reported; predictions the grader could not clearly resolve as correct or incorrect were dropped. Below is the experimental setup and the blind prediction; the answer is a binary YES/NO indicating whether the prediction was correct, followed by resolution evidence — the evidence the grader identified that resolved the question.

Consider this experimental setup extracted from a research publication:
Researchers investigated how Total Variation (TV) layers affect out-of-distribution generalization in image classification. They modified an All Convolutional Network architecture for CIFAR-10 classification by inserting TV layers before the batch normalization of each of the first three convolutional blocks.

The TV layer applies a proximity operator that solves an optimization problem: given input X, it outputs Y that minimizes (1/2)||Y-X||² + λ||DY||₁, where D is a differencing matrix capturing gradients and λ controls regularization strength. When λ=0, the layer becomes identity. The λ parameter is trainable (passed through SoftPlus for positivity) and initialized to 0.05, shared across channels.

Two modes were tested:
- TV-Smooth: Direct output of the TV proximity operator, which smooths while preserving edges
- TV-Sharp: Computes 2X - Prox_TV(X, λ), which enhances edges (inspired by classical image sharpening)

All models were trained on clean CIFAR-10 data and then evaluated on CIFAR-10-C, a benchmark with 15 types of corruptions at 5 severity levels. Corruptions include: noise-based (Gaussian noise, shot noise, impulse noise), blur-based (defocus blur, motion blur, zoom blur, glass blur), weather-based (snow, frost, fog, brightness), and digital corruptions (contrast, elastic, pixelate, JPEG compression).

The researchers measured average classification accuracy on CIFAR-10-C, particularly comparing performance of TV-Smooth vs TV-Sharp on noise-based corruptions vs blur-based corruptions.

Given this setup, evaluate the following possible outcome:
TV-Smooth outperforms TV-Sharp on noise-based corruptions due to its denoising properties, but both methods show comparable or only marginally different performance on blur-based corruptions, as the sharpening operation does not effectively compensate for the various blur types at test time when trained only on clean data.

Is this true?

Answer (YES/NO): NO